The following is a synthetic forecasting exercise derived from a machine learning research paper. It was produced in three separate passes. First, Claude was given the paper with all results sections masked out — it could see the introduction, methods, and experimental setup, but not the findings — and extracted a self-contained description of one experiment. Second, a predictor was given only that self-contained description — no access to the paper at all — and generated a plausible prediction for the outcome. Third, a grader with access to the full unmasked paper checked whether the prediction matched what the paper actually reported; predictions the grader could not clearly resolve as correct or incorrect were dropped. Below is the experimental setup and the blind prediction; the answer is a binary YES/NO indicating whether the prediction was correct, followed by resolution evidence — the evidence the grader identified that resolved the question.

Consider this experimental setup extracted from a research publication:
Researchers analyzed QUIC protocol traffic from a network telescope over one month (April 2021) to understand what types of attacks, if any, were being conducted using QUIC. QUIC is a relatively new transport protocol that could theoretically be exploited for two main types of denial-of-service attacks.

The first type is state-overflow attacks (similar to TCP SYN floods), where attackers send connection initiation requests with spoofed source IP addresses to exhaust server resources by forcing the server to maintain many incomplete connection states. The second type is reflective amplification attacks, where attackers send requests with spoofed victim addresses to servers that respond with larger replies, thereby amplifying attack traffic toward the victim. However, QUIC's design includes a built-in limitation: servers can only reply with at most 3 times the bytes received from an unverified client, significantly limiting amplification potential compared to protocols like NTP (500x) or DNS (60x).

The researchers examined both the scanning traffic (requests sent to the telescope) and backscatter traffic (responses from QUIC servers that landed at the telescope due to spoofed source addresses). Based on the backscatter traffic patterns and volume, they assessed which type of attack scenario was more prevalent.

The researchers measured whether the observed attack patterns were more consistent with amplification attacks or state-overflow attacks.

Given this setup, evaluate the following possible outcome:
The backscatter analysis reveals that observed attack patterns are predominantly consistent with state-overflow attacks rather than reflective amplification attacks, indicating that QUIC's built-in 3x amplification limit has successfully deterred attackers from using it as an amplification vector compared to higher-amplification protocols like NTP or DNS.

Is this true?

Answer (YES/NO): YES